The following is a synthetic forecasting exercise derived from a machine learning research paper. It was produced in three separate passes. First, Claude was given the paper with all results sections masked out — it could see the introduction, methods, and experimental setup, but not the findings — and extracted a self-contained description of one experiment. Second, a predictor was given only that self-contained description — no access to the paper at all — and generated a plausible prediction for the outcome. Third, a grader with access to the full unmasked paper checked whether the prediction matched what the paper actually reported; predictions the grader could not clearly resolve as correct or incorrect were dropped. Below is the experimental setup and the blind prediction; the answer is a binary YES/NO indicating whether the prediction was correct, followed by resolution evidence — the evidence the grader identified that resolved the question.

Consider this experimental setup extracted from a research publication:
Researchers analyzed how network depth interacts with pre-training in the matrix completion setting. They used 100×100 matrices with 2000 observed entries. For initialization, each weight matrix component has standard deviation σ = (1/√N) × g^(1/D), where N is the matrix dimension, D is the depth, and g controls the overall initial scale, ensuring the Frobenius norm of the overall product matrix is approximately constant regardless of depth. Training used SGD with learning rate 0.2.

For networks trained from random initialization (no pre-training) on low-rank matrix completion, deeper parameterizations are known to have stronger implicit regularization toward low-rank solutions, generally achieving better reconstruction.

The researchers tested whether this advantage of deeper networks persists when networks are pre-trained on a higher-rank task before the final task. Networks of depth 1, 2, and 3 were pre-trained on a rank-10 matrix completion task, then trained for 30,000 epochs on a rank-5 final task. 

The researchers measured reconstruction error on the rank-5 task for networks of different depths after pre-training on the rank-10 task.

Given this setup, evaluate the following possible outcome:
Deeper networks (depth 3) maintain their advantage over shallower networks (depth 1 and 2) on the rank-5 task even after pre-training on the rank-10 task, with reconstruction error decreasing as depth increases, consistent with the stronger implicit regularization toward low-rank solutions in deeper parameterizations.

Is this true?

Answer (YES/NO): NO